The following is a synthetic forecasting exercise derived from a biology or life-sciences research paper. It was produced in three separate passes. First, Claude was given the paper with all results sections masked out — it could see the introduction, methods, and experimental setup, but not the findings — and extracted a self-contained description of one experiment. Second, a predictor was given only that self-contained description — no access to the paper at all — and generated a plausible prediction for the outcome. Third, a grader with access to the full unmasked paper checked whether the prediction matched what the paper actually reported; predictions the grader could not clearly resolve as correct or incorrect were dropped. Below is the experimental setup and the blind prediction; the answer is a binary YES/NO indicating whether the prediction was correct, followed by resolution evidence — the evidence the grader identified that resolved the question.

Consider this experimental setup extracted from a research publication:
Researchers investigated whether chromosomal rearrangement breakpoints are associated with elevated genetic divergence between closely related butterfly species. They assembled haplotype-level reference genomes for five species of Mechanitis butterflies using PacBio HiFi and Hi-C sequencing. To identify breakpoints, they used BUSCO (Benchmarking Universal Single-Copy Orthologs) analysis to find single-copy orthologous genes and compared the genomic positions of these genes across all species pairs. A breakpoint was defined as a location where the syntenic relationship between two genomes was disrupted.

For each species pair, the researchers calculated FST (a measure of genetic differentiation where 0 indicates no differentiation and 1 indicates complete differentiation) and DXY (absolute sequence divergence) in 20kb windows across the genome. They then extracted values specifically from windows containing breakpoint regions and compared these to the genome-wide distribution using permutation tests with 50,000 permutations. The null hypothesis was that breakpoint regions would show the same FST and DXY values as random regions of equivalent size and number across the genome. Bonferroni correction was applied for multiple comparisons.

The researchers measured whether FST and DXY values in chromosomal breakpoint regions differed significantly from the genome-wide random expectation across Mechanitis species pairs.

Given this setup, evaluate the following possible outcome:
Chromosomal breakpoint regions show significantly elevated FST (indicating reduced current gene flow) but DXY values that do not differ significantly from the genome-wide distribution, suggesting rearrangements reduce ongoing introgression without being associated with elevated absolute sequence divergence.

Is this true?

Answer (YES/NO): NO